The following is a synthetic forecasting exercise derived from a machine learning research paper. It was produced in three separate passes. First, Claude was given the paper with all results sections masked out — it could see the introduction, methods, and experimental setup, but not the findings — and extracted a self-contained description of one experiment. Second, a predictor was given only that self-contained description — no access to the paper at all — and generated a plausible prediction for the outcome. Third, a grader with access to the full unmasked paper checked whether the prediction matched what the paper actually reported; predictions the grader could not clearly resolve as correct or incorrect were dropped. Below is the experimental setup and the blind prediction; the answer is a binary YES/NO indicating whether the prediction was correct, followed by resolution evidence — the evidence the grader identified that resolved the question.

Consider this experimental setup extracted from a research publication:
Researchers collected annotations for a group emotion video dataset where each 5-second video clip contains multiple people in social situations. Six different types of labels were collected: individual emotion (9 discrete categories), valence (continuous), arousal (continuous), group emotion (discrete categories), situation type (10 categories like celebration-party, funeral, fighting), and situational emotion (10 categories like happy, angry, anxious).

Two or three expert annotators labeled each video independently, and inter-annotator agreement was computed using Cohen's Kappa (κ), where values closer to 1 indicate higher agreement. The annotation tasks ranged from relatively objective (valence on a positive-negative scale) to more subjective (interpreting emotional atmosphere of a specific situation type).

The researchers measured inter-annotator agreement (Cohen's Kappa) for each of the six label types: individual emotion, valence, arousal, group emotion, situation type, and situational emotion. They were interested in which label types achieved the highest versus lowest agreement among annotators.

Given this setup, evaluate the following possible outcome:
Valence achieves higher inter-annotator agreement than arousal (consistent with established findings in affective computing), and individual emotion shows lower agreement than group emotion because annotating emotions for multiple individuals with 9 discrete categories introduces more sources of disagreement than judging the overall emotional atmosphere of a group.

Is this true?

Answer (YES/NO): YES